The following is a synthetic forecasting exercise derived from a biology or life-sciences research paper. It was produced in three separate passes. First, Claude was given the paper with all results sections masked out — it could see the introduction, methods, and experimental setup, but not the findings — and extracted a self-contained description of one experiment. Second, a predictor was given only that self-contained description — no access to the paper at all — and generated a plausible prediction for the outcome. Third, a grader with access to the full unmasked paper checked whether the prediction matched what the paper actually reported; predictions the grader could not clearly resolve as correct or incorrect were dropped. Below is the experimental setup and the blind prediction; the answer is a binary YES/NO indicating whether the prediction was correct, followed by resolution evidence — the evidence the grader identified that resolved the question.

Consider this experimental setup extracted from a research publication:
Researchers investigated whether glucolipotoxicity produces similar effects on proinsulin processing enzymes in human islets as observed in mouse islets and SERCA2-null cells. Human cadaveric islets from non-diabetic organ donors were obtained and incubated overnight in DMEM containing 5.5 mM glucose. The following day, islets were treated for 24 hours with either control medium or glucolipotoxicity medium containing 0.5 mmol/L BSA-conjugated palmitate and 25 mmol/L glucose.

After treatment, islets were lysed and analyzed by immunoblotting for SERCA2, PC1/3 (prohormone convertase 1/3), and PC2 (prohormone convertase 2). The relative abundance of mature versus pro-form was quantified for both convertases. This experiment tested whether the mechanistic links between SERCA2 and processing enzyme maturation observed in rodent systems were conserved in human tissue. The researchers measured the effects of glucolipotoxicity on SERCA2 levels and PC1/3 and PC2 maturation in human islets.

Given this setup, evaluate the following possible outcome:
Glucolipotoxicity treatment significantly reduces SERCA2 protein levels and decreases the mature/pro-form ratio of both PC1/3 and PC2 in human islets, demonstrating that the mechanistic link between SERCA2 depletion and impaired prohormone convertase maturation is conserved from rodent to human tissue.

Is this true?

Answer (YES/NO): NO